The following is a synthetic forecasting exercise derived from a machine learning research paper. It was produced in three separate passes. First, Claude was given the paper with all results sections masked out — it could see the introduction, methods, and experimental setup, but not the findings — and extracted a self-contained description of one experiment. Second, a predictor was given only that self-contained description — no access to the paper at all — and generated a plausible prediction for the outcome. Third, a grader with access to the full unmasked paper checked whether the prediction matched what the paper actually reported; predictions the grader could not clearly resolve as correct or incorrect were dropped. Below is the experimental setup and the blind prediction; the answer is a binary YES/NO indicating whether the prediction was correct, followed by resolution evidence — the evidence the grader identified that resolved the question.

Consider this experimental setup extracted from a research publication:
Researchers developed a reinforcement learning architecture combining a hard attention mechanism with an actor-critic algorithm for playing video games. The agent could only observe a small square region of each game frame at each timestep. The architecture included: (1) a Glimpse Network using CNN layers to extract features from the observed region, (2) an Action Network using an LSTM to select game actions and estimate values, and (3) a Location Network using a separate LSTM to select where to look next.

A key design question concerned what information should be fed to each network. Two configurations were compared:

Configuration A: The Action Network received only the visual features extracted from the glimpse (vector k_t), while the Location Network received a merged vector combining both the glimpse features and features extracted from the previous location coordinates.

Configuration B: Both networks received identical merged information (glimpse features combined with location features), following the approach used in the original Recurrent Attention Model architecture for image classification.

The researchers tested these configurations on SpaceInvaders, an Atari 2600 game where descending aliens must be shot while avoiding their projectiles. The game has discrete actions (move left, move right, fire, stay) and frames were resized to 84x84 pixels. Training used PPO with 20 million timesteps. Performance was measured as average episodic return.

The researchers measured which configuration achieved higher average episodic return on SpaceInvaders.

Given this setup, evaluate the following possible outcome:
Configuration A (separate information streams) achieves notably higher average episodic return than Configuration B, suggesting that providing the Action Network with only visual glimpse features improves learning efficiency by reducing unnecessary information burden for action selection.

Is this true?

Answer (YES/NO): YES